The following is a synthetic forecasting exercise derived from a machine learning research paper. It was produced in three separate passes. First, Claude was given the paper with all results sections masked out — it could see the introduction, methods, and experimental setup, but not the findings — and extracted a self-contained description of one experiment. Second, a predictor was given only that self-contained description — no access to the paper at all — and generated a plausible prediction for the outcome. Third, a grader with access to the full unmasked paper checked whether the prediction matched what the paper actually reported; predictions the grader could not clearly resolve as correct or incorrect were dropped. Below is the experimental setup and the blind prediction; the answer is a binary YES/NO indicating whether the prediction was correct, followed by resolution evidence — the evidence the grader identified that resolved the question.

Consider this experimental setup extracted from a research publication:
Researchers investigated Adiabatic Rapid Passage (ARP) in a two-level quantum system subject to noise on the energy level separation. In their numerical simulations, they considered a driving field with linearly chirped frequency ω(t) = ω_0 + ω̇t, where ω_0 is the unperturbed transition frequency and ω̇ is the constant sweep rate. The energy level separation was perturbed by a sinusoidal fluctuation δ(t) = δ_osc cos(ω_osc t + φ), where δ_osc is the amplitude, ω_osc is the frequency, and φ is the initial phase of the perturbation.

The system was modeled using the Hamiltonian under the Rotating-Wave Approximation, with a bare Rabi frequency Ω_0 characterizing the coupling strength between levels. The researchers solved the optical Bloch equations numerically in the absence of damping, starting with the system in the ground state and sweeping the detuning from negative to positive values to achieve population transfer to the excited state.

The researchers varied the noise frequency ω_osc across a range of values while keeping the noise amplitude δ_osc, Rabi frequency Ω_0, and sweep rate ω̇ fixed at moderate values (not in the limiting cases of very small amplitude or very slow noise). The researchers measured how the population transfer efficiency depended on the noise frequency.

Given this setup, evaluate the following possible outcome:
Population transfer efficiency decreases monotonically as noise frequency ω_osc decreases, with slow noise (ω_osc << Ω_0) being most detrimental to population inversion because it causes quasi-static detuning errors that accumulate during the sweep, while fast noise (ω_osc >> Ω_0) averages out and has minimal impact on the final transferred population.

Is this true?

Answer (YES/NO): NO